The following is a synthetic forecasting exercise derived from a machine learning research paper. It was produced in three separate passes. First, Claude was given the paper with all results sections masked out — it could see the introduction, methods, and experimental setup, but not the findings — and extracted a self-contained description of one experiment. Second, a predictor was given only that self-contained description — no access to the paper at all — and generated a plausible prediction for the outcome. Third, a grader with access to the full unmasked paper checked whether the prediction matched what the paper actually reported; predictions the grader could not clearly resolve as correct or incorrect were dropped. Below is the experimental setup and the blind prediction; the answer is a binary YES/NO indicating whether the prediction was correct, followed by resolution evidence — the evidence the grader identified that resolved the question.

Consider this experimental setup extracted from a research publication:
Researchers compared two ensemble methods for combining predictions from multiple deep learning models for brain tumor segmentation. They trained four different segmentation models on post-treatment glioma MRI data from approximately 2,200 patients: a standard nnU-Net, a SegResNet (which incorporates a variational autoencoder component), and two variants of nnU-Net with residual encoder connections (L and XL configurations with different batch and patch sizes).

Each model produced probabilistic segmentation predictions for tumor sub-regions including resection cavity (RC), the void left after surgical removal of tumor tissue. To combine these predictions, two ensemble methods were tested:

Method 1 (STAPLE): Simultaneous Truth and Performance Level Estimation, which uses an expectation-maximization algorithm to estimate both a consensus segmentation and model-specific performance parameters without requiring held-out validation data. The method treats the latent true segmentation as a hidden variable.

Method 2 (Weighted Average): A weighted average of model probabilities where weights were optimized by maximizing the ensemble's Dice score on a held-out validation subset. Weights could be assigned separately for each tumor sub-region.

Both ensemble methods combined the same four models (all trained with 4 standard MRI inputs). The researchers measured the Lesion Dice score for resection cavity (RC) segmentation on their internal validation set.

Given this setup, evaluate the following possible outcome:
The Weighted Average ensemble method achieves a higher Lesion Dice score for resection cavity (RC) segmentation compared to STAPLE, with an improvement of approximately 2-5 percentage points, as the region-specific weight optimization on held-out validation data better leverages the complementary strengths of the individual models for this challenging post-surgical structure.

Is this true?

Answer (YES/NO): NO